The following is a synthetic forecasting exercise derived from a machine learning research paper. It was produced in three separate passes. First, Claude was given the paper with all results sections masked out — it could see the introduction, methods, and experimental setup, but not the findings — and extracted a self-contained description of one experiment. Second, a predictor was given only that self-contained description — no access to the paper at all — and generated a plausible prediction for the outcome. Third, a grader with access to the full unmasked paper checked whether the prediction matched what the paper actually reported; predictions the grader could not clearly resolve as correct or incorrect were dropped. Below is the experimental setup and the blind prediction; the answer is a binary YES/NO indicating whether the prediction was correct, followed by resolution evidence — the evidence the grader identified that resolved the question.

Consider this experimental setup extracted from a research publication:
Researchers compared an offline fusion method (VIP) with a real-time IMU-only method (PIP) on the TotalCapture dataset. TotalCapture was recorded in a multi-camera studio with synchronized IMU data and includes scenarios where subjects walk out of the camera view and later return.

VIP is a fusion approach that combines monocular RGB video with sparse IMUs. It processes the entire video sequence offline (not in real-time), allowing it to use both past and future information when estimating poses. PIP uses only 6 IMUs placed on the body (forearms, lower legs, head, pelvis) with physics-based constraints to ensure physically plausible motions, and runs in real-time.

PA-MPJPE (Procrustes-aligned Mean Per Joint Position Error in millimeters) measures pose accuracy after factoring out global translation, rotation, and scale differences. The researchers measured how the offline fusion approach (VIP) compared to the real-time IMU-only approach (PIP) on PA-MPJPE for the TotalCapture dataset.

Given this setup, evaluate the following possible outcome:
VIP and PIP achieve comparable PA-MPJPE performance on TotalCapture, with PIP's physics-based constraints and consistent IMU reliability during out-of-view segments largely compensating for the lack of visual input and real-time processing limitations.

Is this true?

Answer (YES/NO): NO